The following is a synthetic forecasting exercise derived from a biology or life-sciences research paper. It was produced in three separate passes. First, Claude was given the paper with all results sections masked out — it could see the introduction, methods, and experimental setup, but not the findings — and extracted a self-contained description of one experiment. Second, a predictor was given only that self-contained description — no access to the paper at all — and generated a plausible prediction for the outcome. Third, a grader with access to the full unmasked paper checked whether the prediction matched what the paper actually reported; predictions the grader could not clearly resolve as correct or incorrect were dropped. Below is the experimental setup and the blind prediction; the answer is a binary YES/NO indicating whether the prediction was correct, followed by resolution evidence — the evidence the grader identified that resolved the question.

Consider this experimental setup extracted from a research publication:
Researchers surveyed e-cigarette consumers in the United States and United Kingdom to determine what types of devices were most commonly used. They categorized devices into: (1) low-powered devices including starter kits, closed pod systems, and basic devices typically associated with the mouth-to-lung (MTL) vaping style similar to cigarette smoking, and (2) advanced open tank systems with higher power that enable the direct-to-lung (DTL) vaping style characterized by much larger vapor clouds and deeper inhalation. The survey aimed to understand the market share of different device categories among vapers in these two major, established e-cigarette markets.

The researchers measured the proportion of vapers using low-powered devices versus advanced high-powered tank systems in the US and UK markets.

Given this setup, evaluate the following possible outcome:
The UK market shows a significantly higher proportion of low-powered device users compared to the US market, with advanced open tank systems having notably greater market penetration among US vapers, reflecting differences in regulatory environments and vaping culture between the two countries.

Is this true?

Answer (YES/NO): YES